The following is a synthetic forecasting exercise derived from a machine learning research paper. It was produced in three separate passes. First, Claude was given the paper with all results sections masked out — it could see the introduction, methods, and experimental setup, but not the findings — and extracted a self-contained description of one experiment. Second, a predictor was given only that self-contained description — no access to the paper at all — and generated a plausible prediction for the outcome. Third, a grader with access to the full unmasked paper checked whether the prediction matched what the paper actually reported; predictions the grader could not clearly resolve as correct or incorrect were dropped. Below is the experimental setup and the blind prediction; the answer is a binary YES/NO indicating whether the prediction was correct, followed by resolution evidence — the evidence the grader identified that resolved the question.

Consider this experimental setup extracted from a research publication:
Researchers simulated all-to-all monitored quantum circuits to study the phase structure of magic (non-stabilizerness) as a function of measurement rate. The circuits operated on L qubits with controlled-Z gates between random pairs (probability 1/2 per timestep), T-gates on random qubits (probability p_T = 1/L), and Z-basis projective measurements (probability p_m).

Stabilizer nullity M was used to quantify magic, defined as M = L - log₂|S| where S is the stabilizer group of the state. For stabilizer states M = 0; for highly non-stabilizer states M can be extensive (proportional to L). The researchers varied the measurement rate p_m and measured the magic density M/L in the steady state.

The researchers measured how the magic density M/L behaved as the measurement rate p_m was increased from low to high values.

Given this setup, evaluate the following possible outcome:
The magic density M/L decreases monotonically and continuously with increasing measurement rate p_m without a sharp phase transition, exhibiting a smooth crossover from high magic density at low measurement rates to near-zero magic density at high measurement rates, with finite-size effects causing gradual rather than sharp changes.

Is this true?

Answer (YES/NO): NO